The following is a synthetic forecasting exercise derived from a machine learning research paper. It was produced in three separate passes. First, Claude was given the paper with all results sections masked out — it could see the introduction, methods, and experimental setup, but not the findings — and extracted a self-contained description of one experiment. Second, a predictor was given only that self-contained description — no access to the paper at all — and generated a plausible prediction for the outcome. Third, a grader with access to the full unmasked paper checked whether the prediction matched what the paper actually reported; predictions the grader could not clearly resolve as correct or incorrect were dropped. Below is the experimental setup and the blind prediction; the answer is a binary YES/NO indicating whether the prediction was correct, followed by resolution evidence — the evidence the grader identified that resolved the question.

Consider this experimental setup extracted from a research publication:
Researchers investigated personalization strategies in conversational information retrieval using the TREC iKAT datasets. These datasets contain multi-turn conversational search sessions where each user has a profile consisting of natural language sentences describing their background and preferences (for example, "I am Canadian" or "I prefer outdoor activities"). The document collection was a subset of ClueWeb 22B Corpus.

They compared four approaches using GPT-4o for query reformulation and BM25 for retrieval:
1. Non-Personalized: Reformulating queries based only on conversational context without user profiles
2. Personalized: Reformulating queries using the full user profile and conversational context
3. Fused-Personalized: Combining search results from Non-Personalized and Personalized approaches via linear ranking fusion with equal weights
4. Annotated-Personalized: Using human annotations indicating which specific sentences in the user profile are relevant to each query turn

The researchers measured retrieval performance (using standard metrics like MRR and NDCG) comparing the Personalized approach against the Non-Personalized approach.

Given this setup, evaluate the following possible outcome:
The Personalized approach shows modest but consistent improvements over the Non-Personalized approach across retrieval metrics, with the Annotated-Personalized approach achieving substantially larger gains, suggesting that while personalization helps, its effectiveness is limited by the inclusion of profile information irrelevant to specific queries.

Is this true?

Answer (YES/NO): NO